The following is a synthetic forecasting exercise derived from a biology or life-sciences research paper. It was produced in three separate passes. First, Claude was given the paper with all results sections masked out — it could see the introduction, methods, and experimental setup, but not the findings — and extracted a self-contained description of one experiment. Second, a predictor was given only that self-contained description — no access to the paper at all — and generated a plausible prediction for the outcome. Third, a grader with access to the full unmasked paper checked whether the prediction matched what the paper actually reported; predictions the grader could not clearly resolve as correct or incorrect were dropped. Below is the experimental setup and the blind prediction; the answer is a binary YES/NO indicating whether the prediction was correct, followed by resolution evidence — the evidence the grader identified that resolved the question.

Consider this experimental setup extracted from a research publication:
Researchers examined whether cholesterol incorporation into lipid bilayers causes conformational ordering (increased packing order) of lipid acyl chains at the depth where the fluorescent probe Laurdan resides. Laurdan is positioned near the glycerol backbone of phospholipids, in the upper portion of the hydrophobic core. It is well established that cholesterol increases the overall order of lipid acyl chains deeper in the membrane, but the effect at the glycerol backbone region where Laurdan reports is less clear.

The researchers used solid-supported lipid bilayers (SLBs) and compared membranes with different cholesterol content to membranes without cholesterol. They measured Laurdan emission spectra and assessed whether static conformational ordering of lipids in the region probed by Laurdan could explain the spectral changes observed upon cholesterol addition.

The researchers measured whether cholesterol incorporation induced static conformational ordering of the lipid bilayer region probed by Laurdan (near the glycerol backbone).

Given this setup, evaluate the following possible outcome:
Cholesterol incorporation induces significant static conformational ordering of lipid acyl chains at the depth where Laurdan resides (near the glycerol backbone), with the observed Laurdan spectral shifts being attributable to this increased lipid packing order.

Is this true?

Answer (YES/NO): NO